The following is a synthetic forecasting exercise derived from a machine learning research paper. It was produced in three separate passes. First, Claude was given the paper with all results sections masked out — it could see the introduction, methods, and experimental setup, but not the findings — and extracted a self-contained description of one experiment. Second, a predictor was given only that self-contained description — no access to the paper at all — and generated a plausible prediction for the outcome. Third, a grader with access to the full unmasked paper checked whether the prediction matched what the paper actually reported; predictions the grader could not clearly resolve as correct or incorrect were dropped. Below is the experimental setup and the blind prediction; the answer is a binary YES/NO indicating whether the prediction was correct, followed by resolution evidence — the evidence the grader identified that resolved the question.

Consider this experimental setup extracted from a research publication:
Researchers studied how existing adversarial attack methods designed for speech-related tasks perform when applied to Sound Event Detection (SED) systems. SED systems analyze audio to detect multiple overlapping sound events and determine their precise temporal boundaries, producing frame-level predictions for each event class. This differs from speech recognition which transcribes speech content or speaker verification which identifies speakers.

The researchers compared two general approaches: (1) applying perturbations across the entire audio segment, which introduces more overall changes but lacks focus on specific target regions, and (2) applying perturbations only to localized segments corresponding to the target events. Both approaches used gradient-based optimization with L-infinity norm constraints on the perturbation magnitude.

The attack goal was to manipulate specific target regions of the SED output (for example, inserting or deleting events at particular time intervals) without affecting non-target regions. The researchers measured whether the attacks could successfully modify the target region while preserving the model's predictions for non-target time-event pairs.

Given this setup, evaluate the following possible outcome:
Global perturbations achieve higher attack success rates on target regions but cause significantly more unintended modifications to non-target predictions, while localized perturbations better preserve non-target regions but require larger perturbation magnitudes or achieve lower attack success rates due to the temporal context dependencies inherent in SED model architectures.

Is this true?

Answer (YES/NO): YES